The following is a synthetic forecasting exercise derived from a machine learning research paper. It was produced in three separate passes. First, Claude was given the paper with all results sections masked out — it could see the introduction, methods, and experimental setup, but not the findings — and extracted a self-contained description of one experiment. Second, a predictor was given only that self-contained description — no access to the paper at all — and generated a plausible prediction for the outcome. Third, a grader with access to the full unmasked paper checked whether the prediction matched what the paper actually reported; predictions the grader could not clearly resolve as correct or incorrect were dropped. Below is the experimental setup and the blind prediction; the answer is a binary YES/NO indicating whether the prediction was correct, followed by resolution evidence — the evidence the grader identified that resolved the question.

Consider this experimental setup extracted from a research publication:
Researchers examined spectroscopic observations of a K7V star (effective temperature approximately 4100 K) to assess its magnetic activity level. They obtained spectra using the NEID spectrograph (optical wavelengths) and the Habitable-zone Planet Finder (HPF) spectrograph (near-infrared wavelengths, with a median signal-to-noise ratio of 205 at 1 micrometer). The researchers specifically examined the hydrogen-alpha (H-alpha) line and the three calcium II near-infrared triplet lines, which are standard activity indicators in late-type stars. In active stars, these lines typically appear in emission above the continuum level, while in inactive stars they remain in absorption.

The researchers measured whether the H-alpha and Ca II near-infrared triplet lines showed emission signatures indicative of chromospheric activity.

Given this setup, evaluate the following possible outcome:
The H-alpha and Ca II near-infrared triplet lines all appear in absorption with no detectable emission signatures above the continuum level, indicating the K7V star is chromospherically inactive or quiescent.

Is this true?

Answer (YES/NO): YES